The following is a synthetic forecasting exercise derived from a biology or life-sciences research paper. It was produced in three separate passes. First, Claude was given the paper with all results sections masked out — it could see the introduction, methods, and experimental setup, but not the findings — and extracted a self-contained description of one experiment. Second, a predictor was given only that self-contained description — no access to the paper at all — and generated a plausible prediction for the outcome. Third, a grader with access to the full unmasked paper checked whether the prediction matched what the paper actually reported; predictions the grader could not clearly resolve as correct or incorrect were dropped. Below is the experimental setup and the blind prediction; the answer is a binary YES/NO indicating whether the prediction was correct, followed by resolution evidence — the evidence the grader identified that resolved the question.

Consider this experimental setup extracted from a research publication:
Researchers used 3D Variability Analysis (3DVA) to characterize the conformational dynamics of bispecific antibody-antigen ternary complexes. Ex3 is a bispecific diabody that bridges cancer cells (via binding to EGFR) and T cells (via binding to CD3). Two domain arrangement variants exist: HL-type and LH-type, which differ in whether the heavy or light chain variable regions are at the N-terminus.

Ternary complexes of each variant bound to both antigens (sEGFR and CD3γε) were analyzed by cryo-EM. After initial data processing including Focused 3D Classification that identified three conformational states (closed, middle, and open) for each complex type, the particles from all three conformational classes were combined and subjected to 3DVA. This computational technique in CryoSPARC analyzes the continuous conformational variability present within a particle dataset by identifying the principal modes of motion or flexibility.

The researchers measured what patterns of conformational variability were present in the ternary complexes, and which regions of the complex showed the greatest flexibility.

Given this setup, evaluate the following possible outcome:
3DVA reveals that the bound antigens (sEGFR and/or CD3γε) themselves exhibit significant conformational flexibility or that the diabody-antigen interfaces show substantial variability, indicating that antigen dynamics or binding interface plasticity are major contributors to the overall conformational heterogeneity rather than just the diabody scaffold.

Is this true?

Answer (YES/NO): NO